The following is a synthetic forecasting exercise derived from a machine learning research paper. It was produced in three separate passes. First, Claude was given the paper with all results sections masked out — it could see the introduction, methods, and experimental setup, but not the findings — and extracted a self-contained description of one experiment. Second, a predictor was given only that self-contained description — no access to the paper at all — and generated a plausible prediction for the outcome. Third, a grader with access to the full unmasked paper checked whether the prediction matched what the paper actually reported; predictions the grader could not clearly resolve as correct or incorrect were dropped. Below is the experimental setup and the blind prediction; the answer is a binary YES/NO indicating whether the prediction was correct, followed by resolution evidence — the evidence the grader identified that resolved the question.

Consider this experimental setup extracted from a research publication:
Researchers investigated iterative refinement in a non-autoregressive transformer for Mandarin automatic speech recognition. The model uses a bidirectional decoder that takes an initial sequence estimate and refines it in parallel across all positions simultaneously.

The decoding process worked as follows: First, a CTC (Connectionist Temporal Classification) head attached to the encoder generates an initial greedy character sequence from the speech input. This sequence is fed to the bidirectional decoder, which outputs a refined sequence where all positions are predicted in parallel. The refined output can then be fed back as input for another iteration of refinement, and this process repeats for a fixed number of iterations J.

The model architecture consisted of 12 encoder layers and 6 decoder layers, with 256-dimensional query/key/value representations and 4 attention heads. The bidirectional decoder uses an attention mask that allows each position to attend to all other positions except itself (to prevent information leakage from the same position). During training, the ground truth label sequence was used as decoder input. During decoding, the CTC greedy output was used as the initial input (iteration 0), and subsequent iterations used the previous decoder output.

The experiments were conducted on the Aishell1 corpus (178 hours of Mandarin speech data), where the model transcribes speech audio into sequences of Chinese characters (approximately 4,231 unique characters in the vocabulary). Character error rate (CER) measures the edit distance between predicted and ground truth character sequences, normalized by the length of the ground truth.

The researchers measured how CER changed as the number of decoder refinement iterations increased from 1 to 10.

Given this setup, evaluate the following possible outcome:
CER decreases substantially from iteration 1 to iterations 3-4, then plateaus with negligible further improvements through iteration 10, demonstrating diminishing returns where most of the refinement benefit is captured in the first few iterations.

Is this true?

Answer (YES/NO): NO